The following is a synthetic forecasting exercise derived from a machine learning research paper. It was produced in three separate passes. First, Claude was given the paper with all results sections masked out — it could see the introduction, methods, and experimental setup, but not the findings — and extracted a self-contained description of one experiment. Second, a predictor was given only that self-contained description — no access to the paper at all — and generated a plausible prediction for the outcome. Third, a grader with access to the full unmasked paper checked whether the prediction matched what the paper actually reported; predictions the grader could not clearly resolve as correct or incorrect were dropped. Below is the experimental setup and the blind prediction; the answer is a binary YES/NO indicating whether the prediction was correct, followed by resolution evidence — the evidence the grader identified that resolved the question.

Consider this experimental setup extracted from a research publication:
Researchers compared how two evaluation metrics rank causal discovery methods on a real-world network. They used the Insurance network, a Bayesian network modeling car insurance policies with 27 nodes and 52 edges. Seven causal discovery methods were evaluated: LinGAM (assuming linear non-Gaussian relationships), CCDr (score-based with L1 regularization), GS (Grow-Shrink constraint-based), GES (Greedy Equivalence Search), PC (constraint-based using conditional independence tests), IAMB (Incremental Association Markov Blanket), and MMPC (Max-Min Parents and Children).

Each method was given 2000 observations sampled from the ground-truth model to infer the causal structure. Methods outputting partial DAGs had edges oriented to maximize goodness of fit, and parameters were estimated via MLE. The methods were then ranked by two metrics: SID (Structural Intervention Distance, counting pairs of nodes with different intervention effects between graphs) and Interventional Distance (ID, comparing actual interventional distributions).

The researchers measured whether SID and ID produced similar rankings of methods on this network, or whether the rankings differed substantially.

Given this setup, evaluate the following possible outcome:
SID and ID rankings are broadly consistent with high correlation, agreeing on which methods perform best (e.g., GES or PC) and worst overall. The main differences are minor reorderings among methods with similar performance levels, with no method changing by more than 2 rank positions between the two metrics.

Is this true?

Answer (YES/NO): NO